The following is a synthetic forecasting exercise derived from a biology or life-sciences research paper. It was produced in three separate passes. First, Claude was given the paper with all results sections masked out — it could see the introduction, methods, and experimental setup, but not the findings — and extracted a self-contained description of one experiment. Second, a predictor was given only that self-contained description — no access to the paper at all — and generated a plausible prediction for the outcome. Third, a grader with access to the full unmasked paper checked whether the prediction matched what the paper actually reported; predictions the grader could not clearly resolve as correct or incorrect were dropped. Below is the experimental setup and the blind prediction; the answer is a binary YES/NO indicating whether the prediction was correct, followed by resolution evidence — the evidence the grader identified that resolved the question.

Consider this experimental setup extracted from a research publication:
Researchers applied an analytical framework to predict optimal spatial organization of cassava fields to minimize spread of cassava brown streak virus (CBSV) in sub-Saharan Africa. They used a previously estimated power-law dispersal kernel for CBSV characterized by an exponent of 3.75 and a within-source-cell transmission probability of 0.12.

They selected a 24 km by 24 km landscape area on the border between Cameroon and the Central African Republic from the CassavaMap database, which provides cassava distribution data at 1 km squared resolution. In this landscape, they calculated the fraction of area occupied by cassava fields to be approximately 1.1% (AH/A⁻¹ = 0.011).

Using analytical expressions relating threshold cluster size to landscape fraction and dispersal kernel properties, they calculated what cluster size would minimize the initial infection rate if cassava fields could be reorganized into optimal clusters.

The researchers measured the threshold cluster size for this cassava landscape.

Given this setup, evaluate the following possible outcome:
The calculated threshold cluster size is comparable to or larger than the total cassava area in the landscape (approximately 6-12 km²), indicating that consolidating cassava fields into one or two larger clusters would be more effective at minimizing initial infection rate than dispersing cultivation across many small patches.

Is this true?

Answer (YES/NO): NO